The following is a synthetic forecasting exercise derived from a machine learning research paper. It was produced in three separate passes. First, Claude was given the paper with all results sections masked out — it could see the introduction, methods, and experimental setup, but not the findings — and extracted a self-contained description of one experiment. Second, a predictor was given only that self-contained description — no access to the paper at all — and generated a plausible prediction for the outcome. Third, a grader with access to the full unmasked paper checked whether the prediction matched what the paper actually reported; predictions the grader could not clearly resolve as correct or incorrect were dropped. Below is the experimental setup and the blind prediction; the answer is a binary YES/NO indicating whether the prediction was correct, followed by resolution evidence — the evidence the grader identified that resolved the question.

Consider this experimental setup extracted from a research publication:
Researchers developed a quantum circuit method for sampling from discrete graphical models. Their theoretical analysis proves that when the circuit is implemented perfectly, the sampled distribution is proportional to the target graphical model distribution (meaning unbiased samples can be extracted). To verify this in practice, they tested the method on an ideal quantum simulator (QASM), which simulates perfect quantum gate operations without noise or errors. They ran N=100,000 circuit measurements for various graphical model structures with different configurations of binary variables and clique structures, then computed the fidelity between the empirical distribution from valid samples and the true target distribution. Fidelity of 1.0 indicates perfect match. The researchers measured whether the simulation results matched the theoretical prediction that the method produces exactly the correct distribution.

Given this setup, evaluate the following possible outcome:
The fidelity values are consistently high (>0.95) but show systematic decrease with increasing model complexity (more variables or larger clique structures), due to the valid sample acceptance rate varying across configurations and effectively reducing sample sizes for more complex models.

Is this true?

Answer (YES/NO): NO